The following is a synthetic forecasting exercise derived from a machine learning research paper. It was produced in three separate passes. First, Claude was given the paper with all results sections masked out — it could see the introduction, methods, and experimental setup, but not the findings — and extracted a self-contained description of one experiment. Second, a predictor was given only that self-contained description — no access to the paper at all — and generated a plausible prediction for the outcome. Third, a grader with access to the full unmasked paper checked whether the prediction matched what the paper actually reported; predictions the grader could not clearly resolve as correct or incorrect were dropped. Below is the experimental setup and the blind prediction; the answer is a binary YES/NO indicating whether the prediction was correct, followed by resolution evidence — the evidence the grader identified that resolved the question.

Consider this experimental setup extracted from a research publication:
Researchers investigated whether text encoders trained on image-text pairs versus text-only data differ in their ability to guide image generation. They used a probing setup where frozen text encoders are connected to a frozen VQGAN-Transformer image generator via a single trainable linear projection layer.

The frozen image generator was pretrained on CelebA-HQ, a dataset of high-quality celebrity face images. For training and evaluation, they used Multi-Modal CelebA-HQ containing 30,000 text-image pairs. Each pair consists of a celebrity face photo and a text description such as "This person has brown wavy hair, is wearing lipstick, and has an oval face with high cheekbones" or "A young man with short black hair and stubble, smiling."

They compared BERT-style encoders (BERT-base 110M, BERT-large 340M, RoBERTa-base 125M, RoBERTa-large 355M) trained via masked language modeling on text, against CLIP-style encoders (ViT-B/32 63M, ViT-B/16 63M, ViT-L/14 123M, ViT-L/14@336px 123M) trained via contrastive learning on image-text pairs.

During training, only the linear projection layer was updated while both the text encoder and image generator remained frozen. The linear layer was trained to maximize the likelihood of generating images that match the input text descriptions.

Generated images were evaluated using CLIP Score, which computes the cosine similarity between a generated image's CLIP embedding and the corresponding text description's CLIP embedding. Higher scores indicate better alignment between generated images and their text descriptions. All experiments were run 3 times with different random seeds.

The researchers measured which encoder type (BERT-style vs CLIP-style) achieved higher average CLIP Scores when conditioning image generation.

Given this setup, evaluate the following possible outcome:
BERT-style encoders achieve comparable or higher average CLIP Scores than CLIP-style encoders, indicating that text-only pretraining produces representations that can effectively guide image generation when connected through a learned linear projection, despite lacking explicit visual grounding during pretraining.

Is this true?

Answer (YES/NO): NO